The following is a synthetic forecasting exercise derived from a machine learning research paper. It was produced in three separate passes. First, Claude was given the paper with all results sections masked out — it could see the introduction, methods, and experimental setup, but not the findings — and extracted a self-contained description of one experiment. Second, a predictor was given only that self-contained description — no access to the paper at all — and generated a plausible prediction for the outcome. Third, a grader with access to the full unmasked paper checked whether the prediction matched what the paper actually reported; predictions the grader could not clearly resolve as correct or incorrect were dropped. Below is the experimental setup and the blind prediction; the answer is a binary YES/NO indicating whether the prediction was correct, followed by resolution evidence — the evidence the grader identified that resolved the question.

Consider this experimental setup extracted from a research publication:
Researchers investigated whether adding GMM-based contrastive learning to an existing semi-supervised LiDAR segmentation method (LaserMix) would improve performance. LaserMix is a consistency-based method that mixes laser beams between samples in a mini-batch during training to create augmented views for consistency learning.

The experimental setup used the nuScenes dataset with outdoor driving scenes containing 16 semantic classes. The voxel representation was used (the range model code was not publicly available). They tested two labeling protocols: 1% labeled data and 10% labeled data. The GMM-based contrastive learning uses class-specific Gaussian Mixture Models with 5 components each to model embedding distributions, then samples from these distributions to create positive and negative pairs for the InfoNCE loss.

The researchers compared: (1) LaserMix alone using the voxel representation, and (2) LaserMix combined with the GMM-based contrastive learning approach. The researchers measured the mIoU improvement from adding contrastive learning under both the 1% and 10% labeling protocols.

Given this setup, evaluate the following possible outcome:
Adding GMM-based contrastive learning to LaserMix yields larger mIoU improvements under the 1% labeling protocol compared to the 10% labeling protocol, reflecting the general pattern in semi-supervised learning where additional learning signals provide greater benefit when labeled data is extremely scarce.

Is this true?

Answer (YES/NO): NO